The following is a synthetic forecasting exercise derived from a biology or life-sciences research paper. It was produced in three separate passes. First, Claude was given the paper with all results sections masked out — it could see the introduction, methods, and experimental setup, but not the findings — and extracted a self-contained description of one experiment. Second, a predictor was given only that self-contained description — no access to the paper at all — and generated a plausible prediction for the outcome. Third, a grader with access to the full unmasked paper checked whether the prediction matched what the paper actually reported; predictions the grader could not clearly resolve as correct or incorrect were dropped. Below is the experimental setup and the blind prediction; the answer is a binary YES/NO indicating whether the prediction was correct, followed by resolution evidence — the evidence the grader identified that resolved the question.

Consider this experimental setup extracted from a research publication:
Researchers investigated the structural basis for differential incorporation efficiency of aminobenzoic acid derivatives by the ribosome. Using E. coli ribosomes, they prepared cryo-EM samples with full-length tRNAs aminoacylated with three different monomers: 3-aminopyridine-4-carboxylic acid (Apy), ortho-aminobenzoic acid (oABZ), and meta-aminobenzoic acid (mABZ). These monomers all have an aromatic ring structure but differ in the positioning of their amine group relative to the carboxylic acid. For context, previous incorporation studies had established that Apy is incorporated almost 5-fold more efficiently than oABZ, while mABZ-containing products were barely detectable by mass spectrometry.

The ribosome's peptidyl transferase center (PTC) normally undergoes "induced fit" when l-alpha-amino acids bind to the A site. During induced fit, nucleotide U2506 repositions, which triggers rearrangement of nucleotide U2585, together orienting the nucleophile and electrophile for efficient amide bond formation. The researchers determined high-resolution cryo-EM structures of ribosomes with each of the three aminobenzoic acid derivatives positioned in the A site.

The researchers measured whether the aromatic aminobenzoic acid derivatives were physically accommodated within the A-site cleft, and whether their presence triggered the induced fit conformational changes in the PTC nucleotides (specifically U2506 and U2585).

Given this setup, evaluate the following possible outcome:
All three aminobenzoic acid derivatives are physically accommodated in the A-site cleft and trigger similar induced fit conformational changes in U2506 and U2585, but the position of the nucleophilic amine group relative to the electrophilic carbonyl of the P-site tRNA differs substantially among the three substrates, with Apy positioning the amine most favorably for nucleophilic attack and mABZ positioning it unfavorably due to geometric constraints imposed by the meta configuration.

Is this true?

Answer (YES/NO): NO